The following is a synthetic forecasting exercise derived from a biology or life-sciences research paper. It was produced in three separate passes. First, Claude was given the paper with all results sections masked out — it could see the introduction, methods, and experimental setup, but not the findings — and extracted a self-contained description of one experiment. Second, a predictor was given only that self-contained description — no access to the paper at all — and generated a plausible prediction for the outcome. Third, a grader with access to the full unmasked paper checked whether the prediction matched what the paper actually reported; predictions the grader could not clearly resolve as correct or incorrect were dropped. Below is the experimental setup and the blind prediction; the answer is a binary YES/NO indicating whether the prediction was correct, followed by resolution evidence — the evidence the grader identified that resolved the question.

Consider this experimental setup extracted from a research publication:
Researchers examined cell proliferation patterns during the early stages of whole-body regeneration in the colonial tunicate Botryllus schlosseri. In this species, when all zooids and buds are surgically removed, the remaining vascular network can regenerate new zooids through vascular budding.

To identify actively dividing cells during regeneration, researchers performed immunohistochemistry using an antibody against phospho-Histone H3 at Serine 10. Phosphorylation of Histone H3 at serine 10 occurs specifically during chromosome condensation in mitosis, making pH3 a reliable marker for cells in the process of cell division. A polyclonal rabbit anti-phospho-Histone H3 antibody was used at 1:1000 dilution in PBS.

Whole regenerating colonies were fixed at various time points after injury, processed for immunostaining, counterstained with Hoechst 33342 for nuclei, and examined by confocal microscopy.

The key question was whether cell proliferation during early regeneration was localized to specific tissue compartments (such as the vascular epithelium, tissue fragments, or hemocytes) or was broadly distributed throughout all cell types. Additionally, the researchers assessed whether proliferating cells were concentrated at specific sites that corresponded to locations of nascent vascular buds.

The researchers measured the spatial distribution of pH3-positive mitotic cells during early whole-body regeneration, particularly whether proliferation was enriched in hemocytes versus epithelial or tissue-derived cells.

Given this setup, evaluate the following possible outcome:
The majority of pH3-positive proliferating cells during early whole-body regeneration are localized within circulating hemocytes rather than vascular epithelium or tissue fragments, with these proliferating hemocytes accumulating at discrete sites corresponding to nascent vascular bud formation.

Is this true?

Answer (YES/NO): NO